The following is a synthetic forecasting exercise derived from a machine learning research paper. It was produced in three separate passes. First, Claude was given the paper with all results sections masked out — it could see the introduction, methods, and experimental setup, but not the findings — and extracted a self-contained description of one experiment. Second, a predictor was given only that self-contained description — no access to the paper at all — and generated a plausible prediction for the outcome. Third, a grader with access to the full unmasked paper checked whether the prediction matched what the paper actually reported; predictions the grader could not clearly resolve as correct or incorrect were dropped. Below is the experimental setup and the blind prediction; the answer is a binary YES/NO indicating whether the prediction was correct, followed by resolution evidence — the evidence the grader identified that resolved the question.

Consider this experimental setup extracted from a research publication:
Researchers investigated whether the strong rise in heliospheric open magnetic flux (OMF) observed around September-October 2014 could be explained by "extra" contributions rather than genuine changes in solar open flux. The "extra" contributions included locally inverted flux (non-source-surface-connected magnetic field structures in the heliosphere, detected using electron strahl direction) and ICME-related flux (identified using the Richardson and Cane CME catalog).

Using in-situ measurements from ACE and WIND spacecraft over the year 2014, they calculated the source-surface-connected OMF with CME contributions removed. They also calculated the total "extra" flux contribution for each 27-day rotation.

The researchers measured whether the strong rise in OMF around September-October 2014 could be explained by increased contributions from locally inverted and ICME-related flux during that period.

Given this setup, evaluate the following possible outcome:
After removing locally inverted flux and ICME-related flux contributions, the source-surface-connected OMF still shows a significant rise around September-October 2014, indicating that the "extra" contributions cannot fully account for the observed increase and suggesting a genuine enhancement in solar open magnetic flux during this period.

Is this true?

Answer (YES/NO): YES